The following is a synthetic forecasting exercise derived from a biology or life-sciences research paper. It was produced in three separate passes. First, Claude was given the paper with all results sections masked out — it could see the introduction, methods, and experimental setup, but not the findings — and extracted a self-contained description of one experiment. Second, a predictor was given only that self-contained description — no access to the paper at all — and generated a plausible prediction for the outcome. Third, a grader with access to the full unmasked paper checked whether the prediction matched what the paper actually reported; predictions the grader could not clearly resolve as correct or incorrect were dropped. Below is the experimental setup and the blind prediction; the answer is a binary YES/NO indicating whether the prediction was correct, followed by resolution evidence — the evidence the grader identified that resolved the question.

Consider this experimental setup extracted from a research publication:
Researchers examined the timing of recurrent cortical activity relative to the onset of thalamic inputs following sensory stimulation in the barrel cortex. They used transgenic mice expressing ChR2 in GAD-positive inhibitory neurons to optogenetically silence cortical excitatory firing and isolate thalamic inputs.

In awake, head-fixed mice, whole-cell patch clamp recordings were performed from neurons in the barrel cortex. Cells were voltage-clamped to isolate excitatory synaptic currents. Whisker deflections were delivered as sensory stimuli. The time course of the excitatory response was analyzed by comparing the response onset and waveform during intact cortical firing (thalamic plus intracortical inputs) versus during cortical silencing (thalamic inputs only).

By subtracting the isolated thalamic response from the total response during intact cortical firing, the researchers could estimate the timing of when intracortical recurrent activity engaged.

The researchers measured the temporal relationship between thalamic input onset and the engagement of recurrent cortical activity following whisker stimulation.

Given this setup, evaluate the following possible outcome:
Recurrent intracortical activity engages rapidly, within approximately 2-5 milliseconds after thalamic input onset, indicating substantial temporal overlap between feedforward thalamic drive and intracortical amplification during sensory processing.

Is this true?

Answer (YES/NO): NO